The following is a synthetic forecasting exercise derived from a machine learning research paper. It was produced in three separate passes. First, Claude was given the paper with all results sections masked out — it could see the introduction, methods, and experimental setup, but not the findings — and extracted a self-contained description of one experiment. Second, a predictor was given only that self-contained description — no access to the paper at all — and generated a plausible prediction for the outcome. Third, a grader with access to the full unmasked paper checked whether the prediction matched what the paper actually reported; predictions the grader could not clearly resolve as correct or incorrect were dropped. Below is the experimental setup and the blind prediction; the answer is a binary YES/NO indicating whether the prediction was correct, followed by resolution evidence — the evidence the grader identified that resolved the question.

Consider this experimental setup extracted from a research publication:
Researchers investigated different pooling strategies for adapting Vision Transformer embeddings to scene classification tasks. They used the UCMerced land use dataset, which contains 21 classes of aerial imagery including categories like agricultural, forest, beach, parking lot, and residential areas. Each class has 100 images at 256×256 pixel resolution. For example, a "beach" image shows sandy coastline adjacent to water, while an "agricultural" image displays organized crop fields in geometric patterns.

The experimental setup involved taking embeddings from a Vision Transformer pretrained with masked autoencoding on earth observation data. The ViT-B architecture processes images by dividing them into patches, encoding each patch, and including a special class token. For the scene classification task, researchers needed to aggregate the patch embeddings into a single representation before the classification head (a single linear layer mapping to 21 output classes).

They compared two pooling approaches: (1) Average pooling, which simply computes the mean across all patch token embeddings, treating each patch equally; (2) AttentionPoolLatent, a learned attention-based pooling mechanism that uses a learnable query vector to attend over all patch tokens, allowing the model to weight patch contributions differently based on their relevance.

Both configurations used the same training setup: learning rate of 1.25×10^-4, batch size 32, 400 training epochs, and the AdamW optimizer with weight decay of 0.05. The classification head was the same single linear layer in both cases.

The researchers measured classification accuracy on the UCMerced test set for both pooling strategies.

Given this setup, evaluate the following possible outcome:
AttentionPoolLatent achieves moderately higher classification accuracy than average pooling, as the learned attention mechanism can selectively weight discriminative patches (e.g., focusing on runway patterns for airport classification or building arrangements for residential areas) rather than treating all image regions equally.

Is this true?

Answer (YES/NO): NO